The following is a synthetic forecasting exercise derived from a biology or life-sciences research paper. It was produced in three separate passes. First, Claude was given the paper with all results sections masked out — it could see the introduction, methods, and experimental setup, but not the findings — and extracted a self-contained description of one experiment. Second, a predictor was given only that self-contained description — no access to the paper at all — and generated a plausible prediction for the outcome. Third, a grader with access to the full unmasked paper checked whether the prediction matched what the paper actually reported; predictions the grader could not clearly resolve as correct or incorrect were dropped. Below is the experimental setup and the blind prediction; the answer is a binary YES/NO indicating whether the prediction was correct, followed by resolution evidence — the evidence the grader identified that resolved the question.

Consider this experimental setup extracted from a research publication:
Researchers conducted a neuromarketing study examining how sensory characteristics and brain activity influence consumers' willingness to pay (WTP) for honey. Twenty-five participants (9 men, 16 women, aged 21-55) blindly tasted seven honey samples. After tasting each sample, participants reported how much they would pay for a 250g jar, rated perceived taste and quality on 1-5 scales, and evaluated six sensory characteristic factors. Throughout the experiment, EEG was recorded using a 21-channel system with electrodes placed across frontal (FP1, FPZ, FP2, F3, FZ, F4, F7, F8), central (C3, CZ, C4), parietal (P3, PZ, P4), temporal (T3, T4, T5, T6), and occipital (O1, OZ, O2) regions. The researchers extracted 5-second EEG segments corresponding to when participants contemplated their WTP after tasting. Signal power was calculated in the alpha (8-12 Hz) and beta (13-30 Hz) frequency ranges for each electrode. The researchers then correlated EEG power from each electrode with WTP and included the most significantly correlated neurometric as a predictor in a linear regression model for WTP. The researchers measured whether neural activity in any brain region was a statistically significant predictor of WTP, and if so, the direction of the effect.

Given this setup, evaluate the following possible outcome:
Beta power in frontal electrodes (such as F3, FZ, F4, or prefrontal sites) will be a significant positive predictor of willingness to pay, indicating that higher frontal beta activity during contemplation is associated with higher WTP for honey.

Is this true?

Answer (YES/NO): NO